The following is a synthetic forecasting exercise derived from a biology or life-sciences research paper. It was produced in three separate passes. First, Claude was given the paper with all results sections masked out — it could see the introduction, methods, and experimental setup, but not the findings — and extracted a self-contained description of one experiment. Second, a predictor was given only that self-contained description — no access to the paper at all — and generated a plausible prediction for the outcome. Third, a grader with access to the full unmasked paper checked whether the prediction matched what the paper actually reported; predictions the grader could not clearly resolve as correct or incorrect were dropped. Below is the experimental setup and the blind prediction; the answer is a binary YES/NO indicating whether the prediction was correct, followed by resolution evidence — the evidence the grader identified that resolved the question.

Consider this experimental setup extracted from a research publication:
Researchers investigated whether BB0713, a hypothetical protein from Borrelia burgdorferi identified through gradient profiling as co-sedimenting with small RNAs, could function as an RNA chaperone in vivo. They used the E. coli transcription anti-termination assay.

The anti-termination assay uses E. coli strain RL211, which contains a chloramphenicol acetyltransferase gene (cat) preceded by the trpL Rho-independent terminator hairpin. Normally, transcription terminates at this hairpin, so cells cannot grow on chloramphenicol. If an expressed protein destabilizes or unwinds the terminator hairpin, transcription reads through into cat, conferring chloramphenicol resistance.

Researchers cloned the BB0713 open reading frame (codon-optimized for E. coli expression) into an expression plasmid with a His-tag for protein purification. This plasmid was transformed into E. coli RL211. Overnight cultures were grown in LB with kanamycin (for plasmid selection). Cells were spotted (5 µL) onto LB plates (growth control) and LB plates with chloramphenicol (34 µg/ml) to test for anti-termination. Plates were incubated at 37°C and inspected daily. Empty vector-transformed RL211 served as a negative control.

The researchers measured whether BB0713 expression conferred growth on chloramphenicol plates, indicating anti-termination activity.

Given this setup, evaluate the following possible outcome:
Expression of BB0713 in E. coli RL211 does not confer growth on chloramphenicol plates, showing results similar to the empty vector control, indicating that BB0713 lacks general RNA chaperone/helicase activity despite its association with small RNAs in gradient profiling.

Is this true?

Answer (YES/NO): NO